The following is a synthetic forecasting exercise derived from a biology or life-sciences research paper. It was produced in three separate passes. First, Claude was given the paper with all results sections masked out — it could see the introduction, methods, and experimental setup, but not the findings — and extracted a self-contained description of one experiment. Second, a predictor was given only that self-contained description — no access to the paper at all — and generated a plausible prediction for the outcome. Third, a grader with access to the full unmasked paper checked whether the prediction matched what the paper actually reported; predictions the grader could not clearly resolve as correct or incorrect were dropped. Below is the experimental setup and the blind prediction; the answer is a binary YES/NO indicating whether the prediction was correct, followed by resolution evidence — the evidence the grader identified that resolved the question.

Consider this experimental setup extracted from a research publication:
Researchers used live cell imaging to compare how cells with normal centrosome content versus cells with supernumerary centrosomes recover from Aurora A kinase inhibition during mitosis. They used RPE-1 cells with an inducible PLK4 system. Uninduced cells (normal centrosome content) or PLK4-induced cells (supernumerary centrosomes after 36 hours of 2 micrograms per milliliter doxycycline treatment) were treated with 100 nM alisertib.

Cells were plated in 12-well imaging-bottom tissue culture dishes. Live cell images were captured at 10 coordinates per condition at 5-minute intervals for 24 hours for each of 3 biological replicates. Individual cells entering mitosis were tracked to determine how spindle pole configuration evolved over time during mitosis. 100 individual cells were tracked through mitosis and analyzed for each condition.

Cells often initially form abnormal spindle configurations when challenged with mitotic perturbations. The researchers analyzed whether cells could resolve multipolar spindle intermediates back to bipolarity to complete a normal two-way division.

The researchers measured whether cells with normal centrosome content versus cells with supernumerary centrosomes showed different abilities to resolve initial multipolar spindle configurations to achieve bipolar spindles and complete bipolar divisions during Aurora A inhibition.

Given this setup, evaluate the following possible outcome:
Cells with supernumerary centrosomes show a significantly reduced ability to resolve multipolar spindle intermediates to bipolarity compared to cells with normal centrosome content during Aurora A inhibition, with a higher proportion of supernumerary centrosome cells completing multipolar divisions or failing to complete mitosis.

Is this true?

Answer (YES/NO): YES